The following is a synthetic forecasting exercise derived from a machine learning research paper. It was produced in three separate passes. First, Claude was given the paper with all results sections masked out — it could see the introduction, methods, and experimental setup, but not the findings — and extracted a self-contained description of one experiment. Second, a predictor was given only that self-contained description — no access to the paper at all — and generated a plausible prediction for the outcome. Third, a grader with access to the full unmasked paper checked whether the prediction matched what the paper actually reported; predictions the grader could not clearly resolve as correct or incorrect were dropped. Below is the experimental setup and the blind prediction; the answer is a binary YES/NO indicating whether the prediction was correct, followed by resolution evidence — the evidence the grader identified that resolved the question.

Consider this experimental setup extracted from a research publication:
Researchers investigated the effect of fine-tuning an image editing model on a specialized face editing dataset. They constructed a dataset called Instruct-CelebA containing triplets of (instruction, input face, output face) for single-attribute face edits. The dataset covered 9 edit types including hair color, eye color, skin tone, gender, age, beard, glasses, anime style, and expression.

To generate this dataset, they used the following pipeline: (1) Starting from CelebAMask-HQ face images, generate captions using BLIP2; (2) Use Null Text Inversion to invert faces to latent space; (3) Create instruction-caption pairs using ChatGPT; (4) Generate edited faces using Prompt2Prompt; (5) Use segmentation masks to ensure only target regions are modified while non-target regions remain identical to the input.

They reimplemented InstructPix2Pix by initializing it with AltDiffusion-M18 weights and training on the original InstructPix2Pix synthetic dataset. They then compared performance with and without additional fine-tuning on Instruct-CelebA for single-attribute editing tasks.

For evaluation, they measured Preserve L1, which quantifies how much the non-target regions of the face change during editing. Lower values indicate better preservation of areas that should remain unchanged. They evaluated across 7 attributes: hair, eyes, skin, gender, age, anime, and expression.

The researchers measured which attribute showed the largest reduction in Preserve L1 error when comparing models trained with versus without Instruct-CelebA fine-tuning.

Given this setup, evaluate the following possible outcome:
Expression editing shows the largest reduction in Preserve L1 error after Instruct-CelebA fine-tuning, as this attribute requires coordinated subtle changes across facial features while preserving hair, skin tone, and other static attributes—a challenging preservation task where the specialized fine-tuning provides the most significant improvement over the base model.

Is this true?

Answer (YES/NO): NO